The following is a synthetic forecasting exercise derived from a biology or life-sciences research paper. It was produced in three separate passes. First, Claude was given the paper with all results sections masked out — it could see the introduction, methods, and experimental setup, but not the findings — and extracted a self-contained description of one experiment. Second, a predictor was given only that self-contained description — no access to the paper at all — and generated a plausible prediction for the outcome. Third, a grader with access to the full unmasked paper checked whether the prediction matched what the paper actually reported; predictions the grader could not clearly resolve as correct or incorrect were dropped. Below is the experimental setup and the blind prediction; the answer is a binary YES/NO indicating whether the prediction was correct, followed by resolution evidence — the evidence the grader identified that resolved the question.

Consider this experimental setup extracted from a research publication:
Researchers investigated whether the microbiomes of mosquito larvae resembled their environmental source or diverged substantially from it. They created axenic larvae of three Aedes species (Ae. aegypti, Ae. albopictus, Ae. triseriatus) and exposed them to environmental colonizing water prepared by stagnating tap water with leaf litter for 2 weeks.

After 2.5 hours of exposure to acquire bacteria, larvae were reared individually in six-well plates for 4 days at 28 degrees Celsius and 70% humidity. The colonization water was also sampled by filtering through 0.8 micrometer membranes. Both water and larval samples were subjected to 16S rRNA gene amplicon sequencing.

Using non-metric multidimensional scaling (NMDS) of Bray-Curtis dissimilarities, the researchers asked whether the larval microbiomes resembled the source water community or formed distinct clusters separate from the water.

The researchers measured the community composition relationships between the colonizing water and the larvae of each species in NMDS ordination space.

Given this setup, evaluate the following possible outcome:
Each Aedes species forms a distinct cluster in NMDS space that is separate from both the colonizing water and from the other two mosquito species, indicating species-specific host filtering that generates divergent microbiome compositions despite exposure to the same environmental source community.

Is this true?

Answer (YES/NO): NO